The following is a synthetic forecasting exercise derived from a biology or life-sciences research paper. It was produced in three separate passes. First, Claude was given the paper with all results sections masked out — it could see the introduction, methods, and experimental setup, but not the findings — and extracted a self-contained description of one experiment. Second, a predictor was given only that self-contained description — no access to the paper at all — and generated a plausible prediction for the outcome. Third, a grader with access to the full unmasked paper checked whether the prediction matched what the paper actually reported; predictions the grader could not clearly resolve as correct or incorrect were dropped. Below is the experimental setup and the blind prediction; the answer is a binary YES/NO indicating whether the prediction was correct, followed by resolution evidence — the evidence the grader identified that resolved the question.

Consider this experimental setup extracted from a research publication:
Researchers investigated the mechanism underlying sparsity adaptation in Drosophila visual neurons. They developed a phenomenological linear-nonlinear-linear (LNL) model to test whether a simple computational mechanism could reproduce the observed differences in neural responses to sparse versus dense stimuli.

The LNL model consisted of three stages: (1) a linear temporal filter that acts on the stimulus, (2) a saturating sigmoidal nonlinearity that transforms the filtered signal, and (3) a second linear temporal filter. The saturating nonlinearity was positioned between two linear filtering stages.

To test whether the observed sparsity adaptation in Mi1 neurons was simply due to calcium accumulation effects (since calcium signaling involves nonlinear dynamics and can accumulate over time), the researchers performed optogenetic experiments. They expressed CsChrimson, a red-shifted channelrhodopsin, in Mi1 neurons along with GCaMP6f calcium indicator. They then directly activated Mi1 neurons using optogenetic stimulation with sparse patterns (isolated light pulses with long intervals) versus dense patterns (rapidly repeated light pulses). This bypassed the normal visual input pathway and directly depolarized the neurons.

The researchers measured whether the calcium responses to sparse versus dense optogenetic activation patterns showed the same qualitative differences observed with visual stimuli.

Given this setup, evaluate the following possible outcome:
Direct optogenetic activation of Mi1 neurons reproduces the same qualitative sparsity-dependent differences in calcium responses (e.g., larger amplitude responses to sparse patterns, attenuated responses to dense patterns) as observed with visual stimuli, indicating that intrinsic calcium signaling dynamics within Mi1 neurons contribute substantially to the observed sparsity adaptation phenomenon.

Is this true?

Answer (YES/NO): NO